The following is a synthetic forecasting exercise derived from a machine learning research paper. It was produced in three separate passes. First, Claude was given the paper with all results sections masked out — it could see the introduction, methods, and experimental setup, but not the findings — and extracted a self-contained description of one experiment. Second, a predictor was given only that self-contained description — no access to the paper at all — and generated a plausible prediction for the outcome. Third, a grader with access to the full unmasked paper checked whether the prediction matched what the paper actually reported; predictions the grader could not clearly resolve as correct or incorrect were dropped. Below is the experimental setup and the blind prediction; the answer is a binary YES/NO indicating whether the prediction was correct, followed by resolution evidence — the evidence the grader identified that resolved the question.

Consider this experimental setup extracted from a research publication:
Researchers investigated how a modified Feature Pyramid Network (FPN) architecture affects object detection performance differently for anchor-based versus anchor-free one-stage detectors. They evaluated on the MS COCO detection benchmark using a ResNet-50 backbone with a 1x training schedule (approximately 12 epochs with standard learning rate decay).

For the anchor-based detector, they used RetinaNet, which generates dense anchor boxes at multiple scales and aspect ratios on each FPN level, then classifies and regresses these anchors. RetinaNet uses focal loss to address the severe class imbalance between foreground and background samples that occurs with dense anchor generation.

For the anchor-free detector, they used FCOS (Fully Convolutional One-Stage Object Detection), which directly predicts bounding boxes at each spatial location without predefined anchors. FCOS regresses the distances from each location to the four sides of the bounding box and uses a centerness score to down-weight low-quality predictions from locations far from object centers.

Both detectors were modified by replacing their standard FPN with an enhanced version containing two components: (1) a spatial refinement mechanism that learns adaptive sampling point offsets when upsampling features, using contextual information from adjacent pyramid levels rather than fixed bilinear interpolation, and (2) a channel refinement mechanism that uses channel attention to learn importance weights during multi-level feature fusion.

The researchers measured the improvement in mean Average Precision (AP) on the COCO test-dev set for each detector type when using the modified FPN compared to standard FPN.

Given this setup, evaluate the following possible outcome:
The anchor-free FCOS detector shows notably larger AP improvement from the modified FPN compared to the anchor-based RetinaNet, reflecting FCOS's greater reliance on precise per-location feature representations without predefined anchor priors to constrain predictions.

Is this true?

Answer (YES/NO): NO